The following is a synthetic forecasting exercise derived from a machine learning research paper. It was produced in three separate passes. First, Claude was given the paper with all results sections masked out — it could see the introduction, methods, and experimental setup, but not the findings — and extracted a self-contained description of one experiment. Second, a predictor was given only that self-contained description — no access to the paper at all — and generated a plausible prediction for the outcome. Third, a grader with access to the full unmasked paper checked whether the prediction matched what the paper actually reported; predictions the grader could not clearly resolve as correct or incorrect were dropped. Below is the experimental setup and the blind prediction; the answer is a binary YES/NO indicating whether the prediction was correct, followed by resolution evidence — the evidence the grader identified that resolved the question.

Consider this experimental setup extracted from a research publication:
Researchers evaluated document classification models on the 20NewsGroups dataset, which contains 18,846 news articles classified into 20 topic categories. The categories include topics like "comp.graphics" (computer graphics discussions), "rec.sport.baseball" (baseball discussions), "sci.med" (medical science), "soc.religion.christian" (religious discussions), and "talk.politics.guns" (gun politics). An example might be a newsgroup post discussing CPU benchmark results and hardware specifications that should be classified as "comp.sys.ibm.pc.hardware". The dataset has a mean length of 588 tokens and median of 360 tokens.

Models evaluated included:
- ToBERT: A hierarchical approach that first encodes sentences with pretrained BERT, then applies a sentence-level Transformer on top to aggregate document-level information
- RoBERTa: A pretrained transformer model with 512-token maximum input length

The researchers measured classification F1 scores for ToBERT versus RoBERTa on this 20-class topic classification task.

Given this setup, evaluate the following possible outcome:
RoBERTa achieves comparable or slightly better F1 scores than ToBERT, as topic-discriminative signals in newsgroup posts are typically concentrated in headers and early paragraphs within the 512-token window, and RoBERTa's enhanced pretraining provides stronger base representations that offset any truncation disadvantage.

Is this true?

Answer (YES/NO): NO